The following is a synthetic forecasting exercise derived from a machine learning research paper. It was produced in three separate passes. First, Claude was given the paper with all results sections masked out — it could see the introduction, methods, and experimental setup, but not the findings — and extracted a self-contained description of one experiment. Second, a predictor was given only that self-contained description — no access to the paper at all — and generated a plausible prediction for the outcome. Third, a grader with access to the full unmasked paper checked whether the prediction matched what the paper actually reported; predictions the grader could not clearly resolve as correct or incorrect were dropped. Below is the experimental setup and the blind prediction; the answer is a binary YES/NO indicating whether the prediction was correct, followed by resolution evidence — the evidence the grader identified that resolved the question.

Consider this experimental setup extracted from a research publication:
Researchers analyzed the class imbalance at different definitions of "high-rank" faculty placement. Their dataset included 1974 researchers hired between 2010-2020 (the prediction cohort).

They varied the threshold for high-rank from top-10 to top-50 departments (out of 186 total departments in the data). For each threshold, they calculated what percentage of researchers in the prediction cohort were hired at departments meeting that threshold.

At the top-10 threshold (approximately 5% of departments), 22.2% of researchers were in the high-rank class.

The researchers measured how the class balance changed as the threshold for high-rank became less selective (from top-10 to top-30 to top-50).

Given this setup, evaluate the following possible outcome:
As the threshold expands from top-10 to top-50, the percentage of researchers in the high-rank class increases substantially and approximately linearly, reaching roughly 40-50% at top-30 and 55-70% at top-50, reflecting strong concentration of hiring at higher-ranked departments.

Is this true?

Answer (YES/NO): NO